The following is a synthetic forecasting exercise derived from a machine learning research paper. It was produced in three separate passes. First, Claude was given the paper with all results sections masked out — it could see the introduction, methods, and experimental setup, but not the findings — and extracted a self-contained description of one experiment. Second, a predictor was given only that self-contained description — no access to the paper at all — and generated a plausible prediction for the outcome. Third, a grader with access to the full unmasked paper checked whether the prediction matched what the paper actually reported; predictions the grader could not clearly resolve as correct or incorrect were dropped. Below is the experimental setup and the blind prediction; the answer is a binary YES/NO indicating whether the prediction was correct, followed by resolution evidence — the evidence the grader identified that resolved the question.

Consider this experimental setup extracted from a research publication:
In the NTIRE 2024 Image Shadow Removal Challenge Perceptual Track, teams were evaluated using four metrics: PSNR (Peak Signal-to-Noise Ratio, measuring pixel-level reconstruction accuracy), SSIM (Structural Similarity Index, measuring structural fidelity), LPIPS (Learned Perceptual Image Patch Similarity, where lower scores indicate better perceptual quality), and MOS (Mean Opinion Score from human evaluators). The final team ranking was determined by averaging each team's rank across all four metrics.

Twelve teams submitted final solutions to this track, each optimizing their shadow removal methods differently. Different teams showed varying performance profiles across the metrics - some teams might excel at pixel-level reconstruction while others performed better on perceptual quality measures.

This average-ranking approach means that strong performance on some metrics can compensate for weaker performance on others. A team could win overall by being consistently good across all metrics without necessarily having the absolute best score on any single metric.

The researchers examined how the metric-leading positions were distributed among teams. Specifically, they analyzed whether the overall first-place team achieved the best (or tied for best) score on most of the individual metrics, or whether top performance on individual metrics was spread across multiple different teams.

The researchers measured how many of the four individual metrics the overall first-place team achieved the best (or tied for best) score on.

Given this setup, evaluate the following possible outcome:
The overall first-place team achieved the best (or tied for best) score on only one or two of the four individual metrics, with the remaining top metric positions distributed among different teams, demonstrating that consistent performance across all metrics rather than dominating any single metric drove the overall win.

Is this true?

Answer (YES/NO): YES